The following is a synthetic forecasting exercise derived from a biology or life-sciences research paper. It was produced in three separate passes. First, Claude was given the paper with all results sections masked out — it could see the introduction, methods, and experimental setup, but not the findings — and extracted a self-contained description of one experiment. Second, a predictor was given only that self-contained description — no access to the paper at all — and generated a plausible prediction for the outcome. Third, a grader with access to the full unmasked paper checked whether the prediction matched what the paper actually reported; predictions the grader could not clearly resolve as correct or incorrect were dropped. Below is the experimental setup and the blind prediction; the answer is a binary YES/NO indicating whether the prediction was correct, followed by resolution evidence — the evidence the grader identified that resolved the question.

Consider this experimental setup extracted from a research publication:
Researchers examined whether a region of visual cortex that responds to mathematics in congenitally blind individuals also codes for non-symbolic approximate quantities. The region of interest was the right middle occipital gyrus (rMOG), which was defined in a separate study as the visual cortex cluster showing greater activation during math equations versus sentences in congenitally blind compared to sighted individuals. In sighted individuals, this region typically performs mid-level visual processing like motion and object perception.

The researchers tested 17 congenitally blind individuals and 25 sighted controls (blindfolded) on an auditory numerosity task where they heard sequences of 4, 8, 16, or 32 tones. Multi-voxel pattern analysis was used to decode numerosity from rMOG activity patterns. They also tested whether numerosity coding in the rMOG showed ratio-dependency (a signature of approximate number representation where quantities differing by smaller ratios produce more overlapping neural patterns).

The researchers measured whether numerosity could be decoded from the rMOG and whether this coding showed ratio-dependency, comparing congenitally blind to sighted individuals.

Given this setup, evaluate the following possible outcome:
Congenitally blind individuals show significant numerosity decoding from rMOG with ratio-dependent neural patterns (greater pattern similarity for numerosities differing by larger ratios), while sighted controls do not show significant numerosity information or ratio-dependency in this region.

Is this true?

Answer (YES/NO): NO